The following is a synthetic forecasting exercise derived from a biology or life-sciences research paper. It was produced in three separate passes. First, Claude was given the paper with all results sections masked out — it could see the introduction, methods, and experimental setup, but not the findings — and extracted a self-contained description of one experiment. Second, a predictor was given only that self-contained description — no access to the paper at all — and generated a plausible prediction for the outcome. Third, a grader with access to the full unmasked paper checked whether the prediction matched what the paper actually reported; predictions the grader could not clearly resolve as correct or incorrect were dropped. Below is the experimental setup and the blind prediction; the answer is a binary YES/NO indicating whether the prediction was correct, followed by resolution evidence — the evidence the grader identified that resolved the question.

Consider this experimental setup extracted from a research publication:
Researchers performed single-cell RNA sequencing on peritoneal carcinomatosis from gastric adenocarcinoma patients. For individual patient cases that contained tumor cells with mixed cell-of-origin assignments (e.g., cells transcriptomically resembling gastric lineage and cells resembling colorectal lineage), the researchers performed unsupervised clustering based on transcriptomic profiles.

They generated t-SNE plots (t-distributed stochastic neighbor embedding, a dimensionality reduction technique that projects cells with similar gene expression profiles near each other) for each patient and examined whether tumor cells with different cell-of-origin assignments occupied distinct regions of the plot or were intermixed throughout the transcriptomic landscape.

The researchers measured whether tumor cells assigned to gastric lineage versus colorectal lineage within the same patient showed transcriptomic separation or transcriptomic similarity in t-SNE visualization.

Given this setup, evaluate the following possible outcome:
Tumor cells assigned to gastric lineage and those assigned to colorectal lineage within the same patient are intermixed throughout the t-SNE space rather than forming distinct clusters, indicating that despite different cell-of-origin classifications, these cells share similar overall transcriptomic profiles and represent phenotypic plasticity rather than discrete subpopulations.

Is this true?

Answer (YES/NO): NO